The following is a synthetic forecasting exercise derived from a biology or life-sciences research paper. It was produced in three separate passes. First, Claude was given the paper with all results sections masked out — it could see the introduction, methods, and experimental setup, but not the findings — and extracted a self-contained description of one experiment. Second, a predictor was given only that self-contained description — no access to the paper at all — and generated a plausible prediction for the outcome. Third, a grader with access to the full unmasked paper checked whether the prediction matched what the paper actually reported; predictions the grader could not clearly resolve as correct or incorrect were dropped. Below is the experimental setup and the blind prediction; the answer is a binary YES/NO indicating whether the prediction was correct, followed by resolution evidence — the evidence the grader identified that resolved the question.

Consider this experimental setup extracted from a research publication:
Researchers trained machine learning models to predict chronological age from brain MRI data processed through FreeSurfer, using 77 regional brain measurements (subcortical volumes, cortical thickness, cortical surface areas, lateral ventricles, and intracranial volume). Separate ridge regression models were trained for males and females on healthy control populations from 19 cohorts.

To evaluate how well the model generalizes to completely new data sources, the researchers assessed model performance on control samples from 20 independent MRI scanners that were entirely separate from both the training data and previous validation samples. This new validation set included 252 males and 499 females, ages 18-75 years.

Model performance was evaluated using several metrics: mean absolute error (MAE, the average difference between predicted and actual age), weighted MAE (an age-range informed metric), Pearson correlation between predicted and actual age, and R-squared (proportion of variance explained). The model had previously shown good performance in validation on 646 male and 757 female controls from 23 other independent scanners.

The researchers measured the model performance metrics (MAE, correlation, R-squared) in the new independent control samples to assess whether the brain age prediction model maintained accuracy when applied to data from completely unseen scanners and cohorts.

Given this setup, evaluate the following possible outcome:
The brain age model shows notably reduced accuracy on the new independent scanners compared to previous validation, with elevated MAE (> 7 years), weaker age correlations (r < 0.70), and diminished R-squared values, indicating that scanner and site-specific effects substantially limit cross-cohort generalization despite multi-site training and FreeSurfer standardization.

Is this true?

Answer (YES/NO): NO